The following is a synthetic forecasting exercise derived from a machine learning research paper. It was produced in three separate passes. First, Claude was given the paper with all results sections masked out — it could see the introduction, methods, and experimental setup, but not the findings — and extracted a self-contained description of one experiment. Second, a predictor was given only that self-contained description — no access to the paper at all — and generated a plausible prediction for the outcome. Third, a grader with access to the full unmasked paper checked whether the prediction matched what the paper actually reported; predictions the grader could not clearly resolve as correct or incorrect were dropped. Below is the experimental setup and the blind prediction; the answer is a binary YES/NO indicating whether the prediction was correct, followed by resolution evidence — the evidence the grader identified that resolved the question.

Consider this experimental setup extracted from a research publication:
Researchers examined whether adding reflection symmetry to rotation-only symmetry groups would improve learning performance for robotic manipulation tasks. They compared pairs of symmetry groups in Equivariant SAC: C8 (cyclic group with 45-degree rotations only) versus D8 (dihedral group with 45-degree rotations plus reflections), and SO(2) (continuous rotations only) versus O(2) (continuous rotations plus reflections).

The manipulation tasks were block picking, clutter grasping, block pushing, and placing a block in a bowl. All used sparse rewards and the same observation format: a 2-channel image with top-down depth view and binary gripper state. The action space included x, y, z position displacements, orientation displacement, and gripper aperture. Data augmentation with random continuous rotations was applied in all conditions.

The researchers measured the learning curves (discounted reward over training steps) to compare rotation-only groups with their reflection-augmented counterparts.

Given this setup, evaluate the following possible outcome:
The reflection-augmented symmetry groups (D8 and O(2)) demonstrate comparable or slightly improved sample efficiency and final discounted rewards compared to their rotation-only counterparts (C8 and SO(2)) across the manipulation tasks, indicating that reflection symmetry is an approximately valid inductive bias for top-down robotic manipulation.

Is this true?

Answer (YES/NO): YES